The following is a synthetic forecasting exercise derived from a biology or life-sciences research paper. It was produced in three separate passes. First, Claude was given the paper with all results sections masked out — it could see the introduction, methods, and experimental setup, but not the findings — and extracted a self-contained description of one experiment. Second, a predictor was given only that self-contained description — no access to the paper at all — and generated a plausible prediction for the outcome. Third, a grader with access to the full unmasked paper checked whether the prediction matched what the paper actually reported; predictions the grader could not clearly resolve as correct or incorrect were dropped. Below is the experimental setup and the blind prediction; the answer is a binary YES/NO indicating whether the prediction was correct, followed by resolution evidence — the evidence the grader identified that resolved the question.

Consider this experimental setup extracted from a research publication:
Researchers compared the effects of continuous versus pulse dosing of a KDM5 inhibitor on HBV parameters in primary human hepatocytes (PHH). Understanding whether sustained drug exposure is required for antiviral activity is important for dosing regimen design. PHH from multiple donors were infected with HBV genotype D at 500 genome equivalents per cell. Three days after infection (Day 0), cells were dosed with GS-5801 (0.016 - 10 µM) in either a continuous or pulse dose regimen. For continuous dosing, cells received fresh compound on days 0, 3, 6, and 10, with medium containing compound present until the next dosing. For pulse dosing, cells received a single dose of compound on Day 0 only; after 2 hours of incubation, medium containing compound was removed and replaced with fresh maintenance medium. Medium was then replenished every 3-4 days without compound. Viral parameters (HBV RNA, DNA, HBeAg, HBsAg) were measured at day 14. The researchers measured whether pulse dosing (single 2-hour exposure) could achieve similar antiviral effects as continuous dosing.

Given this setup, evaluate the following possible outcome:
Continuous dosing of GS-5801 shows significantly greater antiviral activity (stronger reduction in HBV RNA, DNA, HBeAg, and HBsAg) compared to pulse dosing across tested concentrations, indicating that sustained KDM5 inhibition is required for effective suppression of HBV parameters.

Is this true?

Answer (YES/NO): NO